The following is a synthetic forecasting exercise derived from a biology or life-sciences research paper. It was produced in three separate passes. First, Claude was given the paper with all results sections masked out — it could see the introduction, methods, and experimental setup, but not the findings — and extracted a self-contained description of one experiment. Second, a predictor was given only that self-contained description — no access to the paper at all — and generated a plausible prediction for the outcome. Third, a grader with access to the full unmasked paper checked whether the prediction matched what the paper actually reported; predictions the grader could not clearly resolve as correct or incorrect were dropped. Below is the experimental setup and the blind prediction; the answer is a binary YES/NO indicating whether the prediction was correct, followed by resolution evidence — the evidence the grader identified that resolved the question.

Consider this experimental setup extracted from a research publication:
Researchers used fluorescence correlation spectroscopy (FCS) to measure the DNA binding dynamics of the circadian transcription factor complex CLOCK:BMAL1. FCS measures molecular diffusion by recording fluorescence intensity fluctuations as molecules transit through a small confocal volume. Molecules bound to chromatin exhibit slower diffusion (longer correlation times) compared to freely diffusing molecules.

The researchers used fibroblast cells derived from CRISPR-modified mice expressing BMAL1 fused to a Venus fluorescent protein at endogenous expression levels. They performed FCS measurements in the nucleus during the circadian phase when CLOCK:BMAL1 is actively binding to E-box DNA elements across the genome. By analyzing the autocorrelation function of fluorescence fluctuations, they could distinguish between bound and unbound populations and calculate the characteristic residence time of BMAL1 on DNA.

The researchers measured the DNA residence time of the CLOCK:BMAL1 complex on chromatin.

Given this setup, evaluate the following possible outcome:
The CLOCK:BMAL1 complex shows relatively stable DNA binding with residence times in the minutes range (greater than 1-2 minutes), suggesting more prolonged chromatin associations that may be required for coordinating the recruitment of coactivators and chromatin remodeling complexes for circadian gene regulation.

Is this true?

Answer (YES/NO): NO